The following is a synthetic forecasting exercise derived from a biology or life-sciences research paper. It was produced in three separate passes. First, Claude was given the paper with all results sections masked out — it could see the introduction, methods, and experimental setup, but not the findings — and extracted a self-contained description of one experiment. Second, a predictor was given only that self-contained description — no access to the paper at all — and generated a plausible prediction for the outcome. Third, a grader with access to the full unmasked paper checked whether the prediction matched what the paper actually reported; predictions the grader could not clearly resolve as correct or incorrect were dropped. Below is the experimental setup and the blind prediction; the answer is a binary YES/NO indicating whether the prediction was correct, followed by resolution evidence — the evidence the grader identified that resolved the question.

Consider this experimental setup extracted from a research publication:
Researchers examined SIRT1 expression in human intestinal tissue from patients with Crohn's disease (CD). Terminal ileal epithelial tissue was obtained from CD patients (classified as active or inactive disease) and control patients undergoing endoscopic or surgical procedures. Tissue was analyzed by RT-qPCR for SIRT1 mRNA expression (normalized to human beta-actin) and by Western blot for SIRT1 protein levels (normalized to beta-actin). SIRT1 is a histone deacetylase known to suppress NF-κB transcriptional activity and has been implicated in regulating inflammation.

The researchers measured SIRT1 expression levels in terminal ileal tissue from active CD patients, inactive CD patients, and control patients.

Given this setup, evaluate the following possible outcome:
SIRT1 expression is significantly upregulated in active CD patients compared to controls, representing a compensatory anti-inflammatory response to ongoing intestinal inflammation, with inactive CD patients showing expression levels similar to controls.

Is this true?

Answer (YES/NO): NO